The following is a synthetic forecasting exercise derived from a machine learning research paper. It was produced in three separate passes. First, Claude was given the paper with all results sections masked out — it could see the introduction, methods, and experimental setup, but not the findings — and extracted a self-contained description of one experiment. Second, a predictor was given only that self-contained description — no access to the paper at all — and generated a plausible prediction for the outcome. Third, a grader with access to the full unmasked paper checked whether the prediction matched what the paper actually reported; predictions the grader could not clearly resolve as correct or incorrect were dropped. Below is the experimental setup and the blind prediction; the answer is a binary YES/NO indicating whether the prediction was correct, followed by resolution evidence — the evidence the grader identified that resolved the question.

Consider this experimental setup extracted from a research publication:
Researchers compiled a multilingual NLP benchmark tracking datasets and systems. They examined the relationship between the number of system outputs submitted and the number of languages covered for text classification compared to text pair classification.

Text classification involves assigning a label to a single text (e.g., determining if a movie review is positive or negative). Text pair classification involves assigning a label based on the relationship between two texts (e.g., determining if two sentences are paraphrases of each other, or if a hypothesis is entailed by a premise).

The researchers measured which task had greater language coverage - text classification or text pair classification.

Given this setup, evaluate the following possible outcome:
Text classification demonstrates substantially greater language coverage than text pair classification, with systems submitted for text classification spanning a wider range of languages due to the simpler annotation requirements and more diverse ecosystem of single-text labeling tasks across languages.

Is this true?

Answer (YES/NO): NO